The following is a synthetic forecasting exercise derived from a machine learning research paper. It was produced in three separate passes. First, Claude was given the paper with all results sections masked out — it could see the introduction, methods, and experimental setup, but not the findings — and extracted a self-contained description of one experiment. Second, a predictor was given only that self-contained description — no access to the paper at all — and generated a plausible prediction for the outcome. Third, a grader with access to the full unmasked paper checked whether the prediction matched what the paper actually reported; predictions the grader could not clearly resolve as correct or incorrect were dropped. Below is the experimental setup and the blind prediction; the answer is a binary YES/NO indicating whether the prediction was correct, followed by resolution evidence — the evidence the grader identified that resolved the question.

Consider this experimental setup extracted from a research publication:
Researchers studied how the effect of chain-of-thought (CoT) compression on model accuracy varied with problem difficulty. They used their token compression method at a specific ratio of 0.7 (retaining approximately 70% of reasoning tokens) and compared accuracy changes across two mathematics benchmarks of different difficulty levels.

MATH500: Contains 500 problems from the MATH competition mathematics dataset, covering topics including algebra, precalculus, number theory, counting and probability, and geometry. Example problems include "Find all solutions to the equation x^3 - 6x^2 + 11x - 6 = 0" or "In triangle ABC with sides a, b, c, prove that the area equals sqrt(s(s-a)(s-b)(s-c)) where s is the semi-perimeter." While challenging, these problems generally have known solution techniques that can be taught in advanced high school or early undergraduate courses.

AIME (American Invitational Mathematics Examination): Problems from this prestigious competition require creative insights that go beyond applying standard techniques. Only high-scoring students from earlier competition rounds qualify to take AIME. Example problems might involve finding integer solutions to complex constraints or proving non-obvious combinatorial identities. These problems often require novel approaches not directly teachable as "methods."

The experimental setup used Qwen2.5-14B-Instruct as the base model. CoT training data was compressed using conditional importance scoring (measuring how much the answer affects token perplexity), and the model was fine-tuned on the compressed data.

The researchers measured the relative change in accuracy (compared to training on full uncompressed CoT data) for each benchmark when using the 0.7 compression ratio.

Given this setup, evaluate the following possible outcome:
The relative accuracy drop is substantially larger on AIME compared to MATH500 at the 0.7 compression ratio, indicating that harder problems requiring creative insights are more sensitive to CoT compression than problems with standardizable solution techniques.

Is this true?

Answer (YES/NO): YES